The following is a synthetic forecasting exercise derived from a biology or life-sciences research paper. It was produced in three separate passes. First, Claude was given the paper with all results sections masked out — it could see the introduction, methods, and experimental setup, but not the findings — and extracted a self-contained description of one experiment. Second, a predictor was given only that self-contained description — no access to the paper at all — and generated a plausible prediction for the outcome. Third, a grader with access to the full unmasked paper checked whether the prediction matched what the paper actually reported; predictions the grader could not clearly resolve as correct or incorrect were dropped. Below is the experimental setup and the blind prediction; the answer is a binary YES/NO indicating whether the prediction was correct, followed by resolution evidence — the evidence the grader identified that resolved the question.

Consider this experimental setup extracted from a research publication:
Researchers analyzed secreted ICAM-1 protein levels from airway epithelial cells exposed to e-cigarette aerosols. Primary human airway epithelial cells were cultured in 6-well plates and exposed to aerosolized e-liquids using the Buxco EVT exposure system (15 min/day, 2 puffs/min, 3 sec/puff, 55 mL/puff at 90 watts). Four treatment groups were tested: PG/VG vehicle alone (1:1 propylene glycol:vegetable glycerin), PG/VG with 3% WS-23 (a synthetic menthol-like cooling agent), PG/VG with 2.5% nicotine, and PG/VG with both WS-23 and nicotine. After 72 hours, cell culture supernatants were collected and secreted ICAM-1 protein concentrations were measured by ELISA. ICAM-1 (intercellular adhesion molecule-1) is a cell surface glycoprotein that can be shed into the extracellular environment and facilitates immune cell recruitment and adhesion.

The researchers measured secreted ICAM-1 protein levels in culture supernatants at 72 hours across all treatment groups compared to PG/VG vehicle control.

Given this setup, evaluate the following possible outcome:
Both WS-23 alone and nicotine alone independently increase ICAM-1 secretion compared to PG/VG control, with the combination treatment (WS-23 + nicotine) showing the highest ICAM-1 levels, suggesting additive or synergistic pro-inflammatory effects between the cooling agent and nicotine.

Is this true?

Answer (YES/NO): NO